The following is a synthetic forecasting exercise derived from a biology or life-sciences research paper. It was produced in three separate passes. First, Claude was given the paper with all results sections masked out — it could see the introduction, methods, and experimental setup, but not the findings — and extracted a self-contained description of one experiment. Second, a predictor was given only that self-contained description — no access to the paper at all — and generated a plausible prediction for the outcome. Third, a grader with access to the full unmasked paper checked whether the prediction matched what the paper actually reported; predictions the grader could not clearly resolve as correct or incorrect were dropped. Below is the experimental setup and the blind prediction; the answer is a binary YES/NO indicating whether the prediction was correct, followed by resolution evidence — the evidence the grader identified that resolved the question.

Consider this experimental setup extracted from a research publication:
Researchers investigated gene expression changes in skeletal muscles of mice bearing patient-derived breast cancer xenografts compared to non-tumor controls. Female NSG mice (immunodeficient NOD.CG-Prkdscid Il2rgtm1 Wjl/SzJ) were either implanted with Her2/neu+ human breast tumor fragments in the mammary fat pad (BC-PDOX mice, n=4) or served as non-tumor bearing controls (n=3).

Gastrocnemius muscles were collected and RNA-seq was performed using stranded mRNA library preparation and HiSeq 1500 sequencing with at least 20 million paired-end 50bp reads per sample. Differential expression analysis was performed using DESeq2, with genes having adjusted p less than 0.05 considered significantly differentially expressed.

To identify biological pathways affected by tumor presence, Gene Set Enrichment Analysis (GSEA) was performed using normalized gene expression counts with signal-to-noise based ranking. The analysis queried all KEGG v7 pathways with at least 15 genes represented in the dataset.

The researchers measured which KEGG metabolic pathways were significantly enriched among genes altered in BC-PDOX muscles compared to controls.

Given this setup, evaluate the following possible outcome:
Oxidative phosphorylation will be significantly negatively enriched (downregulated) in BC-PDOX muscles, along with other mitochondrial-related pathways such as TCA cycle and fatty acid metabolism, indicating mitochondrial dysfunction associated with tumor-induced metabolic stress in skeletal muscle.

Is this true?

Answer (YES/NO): NO